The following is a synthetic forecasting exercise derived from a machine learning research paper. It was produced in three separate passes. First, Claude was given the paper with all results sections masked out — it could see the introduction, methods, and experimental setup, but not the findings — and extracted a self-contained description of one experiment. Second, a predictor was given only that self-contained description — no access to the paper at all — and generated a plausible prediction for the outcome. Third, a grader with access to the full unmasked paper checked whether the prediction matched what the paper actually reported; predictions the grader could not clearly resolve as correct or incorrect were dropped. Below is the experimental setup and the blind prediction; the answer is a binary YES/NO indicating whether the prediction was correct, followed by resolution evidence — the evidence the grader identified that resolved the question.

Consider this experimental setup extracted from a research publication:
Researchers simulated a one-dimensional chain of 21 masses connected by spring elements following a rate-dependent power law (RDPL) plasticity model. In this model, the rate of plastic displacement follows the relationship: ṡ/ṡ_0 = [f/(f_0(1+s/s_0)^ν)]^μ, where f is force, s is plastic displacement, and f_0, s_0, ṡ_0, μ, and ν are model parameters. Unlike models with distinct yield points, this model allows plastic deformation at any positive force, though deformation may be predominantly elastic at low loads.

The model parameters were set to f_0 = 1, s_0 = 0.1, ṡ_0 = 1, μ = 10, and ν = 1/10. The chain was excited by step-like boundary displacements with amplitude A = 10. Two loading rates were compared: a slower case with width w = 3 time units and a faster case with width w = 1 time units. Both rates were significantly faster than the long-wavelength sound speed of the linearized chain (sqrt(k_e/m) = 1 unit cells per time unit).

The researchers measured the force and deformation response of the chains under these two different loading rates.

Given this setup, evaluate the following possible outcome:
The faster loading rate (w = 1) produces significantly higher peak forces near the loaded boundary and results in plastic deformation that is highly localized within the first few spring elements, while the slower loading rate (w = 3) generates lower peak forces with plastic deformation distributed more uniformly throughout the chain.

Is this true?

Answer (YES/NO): YES